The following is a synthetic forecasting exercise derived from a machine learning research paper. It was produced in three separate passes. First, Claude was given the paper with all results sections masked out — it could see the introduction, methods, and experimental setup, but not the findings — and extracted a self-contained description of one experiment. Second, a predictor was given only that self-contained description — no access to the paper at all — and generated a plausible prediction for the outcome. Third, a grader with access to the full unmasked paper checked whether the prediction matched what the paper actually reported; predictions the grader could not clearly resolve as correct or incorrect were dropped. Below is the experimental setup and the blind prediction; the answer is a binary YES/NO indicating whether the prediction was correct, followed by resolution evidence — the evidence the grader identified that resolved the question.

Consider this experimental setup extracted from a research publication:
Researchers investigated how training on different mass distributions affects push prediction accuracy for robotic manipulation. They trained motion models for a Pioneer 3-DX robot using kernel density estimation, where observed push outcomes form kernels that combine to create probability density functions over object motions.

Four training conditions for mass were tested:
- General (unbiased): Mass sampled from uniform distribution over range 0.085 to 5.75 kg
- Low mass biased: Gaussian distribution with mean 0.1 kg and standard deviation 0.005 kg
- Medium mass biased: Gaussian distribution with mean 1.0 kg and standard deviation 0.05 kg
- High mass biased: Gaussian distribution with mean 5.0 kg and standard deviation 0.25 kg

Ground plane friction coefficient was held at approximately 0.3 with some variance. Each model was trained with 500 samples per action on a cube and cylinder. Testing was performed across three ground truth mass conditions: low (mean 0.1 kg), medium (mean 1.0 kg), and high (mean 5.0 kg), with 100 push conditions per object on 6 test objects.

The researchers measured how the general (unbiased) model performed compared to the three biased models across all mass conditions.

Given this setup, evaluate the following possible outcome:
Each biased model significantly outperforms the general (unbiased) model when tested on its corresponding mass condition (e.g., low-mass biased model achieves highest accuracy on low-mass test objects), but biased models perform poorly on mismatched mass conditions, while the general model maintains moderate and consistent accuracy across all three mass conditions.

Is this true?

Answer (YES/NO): NO